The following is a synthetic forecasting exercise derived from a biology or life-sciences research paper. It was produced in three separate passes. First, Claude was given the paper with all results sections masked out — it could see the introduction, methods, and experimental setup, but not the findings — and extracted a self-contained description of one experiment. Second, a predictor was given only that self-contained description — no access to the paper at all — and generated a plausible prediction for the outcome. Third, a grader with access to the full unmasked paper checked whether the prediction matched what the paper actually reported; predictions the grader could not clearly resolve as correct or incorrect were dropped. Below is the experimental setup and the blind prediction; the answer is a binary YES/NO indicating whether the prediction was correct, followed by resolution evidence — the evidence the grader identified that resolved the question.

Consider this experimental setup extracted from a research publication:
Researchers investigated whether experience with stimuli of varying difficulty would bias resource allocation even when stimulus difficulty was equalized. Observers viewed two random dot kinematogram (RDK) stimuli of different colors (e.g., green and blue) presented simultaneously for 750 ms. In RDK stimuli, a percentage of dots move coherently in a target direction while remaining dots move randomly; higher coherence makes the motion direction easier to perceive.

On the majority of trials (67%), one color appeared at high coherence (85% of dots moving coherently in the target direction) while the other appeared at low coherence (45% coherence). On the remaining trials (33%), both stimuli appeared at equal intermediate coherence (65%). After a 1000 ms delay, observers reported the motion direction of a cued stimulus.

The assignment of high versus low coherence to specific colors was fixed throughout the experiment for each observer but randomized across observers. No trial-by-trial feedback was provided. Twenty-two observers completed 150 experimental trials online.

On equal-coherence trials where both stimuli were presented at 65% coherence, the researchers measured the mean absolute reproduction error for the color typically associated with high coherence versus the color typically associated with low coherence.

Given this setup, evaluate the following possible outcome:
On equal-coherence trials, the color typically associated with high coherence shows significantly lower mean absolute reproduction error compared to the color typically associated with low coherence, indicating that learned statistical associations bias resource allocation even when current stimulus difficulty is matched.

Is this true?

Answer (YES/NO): YES